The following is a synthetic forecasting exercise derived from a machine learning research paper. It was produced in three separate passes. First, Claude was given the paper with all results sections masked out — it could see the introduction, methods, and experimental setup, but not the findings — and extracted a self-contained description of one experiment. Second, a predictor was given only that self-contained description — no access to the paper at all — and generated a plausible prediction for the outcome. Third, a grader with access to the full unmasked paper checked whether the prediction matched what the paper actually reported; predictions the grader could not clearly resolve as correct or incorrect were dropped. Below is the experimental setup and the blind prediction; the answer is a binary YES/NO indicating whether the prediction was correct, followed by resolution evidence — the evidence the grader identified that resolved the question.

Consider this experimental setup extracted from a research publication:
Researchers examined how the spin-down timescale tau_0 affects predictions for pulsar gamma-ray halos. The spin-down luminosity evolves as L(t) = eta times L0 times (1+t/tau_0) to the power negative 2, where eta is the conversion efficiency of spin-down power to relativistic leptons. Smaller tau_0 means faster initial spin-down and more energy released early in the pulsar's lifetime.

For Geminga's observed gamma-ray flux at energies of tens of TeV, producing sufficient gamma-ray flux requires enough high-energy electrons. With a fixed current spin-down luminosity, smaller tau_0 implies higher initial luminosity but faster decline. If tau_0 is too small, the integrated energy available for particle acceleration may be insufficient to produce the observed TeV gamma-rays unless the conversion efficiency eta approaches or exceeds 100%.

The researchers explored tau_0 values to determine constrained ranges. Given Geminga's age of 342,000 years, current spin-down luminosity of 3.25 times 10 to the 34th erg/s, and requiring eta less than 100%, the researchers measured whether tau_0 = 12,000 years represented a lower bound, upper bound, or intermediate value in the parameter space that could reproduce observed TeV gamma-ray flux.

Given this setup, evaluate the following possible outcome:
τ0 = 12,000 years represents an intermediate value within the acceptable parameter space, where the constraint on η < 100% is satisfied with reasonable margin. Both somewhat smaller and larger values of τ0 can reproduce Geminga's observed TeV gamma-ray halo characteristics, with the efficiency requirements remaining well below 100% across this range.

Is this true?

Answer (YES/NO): NO